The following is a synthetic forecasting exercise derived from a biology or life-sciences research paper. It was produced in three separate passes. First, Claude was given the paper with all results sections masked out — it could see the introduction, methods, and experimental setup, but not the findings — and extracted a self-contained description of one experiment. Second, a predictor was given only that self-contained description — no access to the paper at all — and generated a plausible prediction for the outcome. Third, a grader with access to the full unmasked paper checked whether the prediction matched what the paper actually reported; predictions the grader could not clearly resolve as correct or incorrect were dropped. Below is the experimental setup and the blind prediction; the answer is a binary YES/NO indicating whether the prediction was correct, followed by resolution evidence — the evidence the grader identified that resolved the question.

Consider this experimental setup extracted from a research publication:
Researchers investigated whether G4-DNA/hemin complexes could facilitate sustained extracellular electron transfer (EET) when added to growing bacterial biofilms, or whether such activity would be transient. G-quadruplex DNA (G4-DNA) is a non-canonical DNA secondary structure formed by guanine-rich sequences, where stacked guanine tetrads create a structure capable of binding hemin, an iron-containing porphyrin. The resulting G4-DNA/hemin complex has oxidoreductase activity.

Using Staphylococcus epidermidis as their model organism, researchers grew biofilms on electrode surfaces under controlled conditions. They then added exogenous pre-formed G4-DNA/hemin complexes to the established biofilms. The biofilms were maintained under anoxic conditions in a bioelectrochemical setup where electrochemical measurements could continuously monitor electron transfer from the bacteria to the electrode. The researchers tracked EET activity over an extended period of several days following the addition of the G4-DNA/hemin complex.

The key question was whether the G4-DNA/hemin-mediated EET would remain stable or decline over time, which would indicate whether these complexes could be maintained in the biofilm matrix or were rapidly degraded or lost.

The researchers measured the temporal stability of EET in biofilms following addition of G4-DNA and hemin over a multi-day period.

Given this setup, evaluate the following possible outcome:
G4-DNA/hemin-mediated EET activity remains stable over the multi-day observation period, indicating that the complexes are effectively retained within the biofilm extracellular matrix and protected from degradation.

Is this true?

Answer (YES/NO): NO